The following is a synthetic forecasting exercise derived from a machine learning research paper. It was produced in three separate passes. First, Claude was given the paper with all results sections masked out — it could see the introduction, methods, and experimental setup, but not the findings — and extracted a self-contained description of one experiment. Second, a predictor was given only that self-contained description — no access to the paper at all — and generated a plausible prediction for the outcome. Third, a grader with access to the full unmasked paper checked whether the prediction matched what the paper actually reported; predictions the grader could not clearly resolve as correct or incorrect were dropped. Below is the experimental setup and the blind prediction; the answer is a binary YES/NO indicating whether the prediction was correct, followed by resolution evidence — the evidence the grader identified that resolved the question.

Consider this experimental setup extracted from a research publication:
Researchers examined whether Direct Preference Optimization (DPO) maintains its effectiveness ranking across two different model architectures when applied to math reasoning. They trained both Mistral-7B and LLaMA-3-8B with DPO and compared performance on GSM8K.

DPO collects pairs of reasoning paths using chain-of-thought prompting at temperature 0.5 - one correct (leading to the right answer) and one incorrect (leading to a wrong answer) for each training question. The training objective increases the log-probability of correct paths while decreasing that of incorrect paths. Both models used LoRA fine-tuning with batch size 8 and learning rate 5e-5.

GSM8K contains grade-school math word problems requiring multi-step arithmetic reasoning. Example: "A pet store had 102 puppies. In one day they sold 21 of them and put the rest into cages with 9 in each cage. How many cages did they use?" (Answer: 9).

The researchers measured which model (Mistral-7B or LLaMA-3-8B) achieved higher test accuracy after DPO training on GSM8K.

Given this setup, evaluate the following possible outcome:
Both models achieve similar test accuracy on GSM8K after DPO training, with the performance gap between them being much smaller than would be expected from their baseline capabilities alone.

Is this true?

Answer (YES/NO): NO